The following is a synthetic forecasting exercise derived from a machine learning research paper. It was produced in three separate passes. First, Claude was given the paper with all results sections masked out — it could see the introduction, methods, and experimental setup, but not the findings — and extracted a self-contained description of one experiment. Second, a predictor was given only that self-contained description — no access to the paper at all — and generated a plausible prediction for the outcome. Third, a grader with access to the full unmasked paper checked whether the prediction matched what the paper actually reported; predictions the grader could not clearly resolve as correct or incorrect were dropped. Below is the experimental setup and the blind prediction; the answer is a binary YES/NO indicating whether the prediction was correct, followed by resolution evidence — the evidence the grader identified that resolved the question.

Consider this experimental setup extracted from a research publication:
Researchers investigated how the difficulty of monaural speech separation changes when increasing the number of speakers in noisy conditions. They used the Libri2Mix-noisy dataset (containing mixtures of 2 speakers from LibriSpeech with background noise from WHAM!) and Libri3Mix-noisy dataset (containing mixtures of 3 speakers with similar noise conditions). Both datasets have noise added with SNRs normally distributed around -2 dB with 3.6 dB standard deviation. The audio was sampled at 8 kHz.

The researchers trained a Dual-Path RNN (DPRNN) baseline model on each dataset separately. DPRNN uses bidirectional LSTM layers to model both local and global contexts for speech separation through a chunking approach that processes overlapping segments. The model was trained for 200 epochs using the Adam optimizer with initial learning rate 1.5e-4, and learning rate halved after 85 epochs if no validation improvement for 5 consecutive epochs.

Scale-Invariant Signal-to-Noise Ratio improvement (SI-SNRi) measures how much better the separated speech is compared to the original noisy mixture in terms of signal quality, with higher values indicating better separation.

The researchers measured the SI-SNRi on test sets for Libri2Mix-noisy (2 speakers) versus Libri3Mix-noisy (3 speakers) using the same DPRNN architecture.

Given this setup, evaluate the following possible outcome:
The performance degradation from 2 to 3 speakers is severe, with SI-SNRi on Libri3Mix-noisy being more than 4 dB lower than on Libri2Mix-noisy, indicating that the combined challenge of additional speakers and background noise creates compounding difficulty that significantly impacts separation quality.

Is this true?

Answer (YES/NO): NO